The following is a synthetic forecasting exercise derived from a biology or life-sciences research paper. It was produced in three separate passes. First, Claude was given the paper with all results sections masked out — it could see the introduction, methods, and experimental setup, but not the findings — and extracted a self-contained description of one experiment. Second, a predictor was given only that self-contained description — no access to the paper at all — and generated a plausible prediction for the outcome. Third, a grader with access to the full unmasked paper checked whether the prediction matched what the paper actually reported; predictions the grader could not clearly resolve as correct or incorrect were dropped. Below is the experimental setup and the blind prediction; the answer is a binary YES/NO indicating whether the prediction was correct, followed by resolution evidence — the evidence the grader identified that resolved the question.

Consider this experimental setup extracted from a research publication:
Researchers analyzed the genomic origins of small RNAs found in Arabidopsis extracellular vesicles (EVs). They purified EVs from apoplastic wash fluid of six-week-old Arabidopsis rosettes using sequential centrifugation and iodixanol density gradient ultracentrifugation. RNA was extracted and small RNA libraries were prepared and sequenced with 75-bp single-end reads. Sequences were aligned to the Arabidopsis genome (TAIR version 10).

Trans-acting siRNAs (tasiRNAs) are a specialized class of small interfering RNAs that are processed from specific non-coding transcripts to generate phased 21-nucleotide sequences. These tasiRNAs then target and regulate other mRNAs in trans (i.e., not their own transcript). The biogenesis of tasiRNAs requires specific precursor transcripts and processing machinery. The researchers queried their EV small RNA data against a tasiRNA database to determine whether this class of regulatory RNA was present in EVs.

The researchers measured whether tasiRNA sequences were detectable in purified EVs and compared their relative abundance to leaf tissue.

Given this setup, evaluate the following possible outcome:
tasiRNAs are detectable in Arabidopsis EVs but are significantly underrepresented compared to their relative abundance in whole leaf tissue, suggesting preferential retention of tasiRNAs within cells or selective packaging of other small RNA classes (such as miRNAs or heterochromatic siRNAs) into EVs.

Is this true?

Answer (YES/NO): YES